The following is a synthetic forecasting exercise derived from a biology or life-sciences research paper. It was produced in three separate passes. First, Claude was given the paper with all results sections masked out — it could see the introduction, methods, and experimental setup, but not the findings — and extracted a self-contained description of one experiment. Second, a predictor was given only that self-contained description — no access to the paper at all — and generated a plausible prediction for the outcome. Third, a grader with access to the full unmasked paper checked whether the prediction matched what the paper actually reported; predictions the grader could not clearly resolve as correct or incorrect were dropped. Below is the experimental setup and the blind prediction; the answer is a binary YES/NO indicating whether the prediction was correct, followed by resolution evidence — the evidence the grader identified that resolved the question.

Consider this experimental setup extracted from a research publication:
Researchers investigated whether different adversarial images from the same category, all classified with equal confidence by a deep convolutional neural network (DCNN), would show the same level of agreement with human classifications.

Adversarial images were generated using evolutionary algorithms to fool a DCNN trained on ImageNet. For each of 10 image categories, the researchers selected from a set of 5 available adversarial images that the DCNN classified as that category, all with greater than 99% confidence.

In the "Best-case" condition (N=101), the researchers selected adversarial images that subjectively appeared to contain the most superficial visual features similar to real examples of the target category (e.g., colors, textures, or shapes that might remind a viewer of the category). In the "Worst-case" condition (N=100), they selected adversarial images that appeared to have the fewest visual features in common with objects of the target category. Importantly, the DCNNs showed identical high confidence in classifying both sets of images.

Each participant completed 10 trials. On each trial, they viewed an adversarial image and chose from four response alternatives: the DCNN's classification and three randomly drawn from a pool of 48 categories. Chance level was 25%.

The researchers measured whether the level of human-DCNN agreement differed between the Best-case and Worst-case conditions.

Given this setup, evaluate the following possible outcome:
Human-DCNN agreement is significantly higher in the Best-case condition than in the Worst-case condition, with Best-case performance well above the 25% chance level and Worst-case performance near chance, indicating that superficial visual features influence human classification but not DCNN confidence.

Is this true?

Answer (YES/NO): NO